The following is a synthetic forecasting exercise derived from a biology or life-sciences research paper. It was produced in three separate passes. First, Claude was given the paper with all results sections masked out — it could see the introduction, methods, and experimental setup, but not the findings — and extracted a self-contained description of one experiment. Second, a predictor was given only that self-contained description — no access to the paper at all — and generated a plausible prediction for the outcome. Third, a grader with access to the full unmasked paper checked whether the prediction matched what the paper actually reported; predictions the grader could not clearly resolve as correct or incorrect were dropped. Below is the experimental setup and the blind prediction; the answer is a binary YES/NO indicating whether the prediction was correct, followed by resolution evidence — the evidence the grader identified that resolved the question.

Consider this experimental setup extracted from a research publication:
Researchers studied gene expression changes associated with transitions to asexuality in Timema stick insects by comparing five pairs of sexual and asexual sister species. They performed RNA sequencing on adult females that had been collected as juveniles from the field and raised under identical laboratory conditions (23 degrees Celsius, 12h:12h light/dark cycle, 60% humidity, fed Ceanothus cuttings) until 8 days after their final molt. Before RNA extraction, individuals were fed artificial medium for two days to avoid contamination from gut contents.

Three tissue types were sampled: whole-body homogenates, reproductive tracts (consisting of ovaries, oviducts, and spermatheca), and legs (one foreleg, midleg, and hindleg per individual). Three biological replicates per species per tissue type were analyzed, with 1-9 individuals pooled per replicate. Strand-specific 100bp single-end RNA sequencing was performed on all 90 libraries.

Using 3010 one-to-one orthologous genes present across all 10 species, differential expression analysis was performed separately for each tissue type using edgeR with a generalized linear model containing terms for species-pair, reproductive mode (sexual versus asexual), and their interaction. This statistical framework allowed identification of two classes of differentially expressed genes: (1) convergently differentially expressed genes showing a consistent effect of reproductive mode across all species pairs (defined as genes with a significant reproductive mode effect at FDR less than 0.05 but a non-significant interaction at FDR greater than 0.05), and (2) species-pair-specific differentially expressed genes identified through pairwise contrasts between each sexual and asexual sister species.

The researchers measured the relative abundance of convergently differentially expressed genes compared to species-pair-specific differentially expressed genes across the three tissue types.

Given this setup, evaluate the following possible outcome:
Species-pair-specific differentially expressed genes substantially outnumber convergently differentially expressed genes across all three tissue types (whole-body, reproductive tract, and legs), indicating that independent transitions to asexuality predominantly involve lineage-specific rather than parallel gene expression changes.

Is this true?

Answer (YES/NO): NO